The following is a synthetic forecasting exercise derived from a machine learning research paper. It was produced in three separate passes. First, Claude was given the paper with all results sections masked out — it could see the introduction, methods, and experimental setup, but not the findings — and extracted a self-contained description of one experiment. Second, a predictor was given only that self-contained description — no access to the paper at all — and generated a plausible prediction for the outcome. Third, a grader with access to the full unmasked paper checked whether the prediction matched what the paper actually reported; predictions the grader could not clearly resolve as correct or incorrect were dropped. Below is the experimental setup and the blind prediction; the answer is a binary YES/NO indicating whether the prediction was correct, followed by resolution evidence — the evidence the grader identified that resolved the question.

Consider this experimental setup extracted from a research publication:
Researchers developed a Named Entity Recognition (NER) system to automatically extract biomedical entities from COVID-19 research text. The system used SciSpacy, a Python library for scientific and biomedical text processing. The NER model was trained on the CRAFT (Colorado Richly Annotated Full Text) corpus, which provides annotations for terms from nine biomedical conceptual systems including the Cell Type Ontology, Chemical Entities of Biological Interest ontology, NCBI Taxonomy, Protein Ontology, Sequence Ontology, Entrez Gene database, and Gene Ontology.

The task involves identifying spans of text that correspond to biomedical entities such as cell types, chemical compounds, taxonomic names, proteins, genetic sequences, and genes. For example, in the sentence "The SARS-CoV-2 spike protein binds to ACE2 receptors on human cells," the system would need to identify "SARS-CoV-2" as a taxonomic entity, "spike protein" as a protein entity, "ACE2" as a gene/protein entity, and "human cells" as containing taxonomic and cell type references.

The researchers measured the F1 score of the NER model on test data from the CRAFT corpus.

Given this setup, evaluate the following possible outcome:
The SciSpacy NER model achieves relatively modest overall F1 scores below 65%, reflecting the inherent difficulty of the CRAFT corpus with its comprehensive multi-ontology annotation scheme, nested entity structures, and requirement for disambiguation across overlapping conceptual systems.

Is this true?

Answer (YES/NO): NO